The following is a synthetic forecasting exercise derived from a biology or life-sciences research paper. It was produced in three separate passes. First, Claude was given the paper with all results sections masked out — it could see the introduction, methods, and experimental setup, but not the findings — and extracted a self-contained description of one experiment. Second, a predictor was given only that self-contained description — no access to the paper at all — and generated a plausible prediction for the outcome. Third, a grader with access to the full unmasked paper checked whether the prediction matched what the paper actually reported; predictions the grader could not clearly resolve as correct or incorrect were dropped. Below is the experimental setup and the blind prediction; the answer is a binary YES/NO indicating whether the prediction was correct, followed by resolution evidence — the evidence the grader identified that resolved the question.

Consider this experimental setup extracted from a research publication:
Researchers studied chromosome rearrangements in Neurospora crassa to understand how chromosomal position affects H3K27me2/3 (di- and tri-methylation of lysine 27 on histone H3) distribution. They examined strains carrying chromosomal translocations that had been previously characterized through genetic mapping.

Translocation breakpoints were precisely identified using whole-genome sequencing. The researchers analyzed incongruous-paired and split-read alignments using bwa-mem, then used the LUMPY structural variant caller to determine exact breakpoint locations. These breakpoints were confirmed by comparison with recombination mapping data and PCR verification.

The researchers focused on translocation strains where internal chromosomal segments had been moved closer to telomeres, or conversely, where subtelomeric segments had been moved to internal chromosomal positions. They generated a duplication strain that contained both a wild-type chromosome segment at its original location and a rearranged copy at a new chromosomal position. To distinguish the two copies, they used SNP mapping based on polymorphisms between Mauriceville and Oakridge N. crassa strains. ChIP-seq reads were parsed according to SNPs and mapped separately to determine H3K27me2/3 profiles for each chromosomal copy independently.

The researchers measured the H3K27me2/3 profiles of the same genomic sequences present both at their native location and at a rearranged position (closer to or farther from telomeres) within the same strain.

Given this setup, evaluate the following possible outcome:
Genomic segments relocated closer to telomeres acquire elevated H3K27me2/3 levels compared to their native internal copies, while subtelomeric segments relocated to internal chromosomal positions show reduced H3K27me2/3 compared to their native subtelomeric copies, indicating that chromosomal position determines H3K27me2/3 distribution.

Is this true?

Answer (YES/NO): YES